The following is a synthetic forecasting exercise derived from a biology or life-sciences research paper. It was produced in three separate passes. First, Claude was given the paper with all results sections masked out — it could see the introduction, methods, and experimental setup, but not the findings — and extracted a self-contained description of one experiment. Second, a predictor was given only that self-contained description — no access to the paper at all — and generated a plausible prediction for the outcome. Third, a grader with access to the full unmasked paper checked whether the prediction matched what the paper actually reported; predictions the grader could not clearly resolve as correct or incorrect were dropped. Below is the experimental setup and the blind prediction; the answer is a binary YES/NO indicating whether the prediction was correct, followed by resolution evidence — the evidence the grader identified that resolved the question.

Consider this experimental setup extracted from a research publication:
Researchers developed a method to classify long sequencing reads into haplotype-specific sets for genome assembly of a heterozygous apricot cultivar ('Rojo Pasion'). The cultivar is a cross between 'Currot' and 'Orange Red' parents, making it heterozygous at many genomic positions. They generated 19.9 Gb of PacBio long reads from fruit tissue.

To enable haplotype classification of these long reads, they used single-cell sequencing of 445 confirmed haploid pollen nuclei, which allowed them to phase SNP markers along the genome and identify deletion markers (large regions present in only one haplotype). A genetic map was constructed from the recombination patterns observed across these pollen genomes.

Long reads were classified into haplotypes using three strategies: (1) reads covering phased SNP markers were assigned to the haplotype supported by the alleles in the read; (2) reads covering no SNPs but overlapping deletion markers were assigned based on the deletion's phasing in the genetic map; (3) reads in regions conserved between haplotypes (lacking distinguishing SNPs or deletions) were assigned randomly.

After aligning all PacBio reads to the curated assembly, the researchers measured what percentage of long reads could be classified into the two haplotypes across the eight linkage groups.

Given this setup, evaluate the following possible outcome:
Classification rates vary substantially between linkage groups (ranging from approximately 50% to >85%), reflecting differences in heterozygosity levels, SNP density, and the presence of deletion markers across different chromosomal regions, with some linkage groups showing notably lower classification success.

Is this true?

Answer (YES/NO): NO